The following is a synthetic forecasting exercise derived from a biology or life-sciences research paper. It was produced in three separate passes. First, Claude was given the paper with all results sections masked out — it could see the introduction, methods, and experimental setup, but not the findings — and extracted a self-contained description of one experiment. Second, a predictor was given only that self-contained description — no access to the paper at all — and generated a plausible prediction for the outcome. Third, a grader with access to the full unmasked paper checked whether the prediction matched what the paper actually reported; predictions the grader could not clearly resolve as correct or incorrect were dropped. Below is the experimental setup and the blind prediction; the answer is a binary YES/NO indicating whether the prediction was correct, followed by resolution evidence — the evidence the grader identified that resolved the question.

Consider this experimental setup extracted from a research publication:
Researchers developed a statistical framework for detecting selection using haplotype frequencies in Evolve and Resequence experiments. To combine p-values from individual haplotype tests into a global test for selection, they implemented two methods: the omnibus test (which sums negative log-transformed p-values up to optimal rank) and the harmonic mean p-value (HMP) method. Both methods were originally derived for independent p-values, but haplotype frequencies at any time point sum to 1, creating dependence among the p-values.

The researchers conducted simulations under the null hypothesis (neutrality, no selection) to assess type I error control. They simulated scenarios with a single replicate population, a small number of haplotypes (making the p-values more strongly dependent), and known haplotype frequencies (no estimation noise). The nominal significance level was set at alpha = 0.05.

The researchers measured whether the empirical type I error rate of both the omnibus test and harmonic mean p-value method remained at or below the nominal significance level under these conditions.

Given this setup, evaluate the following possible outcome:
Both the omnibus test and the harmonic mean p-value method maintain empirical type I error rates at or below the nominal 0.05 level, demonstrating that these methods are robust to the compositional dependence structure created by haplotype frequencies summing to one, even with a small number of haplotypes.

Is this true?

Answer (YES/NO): NO